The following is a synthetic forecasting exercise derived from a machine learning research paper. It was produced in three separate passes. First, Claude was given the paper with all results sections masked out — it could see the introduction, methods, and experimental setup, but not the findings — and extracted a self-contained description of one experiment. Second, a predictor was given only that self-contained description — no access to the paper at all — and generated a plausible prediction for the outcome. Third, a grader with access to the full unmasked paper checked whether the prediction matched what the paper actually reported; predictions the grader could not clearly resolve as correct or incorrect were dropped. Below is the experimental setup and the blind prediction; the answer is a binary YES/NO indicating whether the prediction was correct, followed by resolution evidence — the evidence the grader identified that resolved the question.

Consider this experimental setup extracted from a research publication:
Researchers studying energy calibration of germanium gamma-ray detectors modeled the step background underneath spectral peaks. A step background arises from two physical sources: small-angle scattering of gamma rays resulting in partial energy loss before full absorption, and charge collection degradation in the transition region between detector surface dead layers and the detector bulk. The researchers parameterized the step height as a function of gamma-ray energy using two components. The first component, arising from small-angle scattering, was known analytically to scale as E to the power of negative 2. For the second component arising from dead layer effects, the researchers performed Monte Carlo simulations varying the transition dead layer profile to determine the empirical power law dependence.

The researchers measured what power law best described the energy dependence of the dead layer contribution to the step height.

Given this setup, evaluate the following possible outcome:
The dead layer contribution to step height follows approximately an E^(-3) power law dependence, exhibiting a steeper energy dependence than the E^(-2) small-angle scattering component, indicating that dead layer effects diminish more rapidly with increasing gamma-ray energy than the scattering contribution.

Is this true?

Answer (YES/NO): NO